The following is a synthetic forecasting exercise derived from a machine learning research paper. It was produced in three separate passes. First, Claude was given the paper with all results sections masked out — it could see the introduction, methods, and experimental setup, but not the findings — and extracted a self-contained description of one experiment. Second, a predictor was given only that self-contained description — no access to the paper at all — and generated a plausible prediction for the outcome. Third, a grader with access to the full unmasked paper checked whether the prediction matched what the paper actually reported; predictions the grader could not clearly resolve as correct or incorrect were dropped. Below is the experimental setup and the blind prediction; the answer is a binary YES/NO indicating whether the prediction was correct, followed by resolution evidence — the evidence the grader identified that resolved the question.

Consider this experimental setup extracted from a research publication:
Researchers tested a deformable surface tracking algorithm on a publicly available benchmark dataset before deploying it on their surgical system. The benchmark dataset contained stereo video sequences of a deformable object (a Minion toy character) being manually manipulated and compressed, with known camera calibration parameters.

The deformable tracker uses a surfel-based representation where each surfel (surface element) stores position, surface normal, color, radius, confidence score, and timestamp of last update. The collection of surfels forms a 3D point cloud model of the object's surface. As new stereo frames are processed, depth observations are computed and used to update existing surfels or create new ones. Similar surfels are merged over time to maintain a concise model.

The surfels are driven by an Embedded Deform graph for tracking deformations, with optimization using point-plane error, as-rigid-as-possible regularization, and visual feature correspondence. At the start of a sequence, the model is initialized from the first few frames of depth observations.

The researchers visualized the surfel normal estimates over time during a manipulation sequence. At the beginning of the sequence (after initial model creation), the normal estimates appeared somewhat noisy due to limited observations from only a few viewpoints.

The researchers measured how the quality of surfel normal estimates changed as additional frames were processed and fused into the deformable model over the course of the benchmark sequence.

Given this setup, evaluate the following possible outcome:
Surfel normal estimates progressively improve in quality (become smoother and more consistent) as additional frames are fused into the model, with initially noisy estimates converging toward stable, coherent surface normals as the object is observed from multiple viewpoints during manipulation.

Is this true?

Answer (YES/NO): YES